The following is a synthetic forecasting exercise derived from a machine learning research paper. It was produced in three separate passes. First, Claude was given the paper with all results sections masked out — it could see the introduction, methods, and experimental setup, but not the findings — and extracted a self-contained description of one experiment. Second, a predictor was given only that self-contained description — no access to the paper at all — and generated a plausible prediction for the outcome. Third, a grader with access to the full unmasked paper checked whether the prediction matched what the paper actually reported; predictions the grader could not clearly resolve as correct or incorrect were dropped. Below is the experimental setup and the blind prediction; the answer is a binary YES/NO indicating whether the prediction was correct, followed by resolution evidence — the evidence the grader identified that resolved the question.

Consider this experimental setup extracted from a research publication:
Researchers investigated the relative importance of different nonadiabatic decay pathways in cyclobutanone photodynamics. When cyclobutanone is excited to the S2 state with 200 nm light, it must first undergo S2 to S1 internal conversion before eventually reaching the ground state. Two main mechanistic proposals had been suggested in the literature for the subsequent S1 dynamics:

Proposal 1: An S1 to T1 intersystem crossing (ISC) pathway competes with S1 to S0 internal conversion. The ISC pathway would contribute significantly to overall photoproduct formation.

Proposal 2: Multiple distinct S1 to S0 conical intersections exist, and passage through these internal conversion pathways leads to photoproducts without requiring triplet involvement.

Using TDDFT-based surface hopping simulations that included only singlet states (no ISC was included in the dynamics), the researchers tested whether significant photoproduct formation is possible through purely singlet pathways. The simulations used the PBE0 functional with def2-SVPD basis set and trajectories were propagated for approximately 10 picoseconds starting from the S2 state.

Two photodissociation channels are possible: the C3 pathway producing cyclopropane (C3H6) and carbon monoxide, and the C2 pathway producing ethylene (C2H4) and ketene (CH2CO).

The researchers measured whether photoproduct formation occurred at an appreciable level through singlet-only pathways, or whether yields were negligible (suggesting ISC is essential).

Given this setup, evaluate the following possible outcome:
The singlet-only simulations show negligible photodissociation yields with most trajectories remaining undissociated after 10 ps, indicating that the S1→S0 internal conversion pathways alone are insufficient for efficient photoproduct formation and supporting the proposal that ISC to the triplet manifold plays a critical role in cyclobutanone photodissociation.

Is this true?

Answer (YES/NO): NO